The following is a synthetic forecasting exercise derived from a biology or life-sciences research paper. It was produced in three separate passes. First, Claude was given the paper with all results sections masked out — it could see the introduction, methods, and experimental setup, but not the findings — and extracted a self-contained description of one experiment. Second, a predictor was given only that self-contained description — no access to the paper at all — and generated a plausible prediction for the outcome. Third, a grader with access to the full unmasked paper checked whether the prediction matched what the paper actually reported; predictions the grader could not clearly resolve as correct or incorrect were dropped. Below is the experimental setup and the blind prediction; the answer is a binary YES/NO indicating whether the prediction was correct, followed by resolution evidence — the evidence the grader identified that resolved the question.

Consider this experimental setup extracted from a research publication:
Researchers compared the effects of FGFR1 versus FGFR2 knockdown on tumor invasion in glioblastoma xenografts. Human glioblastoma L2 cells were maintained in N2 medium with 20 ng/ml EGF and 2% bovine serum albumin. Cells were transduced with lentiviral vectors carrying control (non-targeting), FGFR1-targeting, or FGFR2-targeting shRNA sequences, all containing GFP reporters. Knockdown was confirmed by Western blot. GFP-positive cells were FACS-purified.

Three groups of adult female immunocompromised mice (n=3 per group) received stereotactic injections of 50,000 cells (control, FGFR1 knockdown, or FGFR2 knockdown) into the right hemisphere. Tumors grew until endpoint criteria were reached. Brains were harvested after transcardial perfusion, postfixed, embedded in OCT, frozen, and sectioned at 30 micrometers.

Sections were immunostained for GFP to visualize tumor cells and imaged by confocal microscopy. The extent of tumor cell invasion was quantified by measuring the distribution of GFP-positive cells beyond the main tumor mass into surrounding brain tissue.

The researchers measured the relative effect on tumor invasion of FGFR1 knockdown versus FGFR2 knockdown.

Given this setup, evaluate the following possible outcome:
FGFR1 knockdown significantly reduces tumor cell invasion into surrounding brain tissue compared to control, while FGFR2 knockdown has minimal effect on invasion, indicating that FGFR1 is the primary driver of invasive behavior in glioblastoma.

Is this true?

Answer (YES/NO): YES